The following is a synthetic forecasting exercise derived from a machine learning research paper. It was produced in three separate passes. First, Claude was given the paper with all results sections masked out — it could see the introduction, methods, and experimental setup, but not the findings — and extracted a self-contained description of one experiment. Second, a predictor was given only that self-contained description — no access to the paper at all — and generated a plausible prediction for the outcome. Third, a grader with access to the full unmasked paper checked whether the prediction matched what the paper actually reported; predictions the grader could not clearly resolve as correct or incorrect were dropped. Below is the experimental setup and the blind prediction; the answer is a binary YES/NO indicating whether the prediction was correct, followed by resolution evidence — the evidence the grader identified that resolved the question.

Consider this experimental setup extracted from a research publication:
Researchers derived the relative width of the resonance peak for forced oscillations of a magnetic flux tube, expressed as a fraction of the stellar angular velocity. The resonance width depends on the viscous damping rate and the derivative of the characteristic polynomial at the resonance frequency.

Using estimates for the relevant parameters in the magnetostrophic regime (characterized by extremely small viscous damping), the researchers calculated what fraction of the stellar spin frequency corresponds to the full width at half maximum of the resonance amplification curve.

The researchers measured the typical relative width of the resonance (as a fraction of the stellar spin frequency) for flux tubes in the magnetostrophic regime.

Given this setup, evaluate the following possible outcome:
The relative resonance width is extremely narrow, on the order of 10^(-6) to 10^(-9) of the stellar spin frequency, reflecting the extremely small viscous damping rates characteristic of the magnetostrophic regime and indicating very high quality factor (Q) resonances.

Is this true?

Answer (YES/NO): NO